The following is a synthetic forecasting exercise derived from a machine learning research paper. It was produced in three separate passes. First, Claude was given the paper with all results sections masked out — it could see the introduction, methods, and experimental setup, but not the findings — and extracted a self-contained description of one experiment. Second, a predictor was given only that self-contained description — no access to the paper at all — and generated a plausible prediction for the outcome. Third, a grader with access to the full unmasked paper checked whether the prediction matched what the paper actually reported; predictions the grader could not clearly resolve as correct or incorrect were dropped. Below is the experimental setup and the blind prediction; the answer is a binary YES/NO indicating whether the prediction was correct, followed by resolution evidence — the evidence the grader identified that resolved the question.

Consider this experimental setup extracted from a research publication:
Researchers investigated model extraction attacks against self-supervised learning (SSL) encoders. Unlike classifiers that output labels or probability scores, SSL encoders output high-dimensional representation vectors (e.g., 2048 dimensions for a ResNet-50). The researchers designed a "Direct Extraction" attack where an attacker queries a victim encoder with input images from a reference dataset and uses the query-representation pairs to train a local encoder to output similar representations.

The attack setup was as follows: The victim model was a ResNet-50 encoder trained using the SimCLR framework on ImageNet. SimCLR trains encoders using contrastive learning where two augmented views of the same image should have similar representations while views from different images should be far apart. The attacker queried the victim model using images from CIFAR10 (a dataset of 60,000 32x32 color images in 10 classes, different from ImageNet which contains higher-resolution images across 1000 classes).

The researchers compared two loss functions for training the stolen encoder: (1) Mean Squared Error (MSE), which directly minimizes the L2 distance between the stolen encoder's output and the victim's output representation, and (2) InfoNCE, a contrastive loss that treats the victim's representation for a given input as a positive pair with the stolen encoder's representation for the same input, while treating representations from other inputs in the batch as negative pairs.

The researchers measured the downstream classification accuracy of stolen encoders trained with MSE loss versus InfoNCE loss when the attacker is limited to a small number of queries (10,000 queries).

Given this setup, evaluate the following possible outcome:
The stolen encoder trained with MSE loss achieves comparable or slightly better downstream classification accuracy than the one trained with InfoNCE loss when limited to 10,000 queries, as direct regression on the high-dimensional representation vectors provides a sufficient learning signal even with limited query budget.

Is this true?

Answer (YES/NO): YES